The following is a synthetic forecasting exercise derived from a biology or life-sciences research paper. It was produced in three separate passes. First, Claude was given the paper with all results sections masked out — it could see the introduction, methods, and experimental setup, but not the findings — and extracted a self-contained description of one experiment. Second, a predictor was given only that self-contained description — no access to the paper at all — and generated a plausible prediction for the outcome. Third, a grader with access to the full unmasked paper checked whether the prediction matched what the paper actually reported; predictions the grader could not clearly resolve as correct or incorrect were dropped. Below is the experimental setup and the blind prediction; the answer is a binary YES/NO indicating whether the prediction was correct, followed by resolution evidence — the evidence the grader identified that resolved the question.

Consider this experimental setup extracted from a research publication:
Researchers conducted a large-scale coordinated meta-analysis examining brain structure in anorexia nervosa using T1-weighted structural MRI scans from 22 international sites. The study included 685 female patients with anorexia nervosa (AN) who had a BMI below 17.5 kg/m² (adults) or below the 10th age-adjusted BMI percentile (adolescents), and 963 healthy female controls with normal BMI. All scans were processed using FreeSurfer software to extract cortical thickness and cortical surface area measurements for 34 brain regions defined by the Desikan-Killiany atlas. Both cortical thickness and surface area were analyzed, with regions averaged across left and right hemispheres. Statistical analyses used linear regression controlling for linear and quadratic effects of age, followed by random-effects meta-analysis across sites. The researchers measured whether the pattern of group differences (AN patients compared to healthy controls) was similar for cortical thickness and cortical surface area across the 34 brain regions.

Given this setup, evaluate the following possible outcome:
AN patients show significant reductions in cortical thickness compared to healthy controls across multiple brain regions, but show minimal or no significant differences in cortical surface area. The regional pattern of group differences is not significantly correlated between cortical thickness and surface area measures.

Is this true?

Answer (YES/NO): NO